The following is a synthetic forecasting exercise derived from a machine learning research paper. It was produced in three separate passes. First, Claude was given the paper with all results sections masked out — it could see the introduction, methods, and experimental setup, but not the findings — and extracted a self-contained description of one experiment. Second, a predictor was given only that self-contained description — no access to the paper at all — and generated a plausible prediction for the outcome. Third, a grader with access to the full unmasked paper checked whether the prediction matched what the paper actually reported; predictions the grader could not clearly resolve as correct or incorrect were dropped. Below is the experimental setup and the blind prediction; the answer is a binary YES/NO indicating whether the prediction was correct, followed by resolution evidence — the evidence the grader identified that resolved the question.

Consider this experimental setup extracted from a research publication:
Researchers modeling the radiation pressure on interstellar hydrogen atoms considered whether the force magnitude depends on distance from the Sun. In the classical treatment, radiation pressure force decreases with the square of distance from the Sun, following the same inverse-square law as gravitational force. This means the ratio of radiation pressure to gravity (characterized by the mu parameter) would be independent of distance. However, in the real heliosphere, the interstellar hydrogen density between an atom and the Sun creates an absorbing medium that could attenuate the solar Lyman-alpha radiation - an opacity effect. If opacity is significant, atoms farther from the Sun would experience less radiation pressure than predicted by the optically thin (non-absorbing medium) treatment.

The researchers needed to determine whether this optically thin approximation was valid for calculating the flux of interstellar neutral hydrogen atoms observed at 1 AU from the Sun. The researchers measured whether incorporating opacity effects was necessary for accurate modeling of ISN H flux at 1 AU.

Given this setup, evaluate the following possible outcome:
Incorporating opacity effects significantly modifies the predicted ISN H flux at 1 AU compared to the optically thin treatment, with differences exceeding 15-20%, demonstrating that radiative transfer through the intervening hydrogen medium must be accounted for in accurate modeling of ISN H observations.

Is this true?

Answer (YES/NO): NO